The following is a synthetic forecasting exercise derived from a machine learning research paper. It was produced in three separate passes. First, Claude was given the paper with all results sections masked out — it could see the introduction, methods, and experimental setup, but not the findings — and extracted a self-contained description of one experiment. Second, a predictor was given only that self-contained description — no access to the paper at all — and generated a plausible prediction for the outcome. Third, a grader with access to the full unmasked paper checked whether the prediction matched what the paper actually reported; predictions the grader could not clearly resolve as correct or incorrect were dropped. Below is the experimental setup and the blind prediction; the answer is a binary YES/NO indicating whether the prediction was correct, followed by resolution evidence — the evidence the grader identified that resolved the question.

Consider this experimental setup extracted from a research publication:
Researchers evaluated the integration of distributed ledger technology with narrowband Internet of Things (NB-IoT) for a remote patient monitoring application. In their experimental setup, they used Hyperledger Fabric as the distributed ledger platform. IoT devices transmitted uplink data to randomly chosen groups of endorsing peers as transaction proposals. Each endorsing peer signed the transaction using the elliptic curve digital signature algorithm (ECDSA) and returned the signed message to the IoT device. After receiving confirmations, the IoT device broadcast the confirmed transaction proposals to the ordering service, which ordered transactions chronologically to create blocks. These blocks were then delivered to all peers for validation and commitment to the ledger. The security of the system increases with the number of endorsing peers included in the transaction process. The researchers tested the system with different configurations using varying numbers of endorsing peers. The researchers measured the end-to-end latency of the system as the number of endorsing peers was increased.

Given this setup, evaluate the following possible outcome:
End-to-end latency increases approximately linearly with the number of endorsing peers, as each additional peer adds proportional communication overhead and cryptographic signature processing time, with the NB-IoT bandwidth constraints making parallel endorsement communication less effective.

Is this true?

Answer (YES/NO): YES